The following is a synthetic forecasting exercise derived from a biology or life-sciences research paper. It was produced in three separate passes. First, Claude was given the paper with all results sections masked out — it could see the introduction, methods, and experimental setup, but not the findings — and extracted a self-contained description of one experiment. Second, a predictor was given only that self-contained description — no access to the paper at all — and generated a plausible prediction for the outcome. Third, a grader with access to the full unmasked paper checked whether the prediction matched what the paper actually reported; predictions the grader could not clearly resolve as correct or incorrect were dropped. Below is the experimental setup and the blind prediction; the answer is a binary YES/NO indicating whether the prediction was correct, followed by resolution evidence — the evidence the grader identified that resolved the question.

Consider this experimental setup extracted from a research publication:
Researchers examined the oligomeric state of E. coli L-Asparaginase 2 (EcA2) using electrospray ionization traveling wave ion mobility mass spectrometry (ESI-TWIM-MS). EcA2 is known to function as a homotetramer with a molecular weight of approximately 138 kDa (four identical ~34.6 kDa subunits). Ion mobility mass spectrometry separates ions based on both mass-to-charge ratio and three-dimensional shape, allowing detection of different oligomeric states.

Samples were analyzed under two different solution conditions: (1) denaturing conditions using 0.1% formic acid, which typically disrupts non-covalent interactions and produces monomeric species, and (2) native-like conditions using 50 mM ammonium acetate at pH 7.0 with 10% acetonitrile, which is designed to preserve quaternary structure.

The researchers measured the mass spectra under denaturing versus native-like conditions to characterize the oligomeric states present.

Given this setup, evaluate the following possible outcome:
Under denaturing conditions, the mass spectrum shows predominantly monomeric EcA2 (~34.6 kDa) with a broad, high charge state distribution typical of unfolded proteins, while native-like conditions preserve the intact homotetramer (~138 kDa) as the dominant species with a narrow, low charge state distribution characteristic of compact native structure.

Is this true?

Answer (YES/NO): NO